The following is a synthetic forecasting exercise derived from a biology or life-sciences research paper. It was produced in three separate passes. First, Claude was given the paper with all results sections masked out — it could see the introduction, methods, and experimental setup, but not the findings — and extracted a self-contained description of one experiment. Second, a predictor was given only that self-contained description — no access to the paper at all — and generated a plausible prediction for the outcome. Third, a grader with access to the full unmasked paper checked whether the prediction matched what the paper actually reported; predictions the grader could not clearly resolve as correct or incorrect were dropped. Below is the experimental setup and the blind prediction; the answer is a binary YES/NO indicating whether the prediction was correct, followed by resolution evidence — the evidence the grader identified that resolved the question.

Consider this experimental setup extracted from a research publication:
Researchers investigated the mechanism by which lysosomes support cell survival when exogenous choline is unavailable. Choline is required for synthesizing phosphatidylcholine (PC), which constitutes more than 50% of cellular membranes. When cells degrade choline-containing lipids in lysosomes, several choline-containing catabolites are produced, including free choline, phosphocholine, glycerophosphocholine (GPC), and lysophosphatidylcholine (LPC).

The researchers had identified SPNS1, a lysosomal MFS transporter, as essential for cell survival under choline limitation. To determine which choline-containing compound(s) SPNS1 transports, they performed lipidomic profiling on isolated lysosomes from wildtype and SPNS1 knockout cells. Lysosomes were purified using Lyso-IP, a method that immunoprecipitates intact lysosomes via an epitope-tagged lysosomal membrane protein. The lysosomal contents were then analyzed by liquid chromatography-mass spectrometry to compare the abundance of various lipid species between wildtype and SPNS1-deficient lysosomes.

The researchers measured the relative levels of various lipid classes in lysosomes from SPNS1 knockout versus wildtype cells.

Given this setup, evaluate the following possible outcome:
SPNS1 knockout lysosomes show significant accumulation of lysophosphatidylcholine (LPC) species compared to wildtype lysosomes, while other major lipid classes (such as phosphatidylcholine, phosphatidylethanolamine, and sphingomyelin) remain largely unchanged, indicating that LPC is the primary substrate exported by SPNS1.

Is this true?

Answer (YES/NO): NO